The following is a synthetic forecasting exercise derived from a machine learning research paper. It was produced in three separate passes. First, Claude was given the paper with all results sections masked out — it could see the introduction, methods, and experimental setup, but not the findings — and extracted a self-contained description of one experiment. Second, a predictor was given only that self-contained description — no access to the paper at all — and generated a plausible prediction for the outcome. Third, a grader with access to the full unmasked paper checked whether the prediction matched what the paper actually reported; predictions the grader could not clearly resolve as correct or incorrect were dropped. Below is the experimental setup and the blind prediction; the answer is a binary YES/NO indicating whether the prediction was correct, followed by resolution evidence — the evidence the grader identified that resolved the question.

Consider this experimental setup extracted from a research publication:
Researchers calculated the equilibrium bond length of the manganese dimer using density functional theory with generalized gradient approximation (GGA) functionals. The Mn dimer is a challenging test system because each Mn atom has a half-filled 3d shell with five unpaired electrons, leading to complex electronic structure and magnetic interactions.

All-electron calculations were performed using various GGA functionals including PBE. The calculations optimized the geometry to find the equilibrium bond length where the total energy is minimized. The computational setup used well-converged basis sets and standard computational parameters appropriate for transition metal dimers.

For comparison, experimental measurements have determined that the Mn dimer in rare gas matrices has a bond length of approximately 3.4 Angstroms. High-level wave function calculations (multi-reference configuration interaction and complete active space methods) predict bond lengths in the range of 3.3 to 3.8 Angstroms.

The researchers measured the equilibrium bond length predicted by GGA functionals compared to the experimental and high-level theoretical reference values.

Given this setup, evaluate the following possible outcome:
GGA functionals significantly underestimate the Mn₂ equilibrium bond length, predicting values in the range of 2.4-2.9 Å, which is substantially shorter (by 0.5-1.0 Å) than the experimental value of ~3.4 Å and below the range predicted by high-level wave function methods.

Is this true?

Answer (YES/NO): YES